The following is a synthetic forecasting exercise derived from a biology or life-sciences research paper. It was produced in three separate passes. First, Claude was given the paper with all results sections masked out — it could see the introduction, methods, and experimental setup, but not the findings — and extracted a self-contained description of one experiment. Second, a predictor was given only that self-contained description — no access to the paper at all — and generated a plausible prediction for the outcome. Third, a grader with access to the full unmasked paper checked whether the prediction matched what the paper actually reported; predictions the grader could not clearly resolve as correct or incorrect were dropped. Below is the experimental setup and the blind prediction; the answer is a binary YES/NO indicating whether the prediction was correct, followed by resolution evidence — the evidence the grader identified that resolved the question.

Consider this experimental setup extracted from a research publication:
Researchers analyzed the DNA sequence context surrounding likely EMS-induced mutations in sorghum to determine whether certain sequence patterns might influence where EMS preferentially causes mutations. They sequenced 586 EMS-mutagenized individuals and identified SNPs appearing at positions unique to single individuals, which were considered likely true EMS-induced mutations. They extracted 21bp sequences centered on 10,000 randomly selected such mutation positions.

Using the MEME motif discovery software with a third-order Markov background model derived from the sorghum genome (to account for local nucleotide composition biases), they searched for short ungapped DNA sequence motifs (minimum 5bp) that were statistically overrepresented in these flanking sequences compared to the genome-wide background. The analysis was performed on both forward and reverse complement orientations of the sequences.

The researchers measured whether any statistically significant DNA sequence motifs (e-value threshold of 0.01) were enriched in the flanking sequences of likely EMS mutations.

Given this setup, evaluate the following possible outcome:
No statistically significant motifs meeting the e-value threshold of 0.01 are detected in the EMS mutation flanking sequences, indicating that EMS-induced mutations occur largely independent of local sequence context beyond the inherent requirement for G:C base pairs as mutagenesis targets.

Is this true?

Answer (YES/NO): NO